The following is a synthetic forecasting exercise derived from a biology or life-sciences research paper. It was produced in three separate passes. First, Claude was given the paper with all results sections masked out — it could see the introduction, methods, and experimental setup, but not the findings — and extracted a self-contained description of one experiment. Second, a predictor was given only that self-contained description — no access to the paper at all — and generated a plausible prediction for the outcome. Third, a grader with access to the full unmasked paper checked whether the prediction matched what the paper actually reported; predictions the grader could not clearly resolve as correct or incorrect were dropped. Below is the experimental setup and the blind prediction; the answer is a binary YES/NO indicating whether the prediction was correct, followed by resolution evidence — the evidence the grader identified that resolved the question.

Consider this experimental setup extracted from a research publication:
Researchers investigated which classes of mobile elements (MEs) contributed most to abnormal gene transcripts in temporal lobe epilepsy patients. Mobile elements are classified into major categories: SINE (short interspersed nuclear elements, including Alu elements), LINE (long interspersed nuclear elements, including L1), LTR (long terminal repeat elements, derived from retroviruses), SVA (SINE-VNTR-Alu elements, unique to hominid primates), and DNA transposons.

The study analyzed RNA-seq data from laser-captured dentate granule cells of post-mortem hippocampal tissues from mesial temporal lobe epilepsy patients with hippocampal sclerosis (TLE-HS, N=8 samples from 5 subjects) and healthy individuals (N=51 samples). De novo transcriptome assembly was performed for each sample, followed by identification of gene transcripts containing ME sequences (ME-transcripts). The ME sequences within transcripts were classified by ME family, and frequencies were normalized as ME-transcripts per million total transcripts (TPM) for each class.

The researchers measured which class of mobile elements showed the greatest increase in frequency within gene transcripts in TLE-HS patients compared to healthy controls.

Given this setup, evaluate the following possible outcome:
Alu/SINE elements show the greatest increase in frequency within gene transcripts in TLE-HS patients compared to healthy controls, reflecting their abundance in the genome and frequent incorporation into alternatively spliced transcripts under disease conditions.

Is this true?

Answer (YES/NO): YES